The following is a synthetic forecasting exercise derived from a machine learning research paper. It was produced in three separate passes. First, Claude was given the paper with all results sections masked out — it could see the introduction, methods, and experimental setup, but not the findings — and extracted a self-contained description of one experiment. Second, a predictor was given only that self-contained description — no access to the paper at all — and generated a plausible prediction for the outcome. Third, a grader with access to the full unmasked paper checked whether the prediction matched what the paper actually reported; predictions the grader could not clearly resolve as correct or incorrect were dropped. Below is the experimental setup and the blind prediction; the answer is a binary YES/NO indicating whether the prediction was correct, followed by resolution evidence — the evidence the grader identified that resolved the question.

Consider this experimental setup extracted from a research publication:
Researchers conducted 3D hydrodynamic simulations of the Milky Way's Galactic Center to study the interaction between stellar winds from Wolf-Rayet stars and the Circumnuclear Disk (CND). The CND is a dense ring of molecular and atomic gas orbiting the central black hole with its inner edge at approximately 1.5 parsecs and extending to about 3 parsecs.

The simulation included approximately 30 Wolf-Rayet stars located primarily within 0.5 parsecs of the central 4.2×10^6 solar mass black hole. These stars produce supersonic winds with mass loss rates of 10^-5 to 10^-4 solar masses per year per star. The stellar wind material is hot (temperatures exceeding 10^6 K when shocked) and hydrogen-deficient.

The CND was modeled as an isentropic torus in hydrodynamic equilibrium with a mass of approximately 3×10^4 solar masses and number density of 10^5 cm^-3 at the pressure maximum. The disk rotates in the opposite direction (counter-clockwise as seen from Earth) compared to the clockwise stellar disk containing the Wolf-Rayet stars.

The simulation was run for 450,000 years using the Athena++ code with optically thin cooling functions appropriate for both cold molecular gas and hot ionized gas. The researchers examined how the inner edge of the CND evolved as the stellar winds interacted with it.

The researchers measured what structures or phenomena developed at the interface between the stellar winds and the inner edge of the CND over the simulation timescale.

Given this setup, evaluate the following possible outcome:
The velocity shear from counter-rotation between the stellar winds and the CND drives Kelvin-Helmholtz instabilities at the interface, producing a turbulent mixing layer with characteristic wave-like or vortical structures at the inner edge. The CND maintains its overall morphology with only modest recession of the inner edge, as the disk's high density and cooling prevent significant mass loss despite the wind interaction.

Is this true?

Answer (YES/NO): NO